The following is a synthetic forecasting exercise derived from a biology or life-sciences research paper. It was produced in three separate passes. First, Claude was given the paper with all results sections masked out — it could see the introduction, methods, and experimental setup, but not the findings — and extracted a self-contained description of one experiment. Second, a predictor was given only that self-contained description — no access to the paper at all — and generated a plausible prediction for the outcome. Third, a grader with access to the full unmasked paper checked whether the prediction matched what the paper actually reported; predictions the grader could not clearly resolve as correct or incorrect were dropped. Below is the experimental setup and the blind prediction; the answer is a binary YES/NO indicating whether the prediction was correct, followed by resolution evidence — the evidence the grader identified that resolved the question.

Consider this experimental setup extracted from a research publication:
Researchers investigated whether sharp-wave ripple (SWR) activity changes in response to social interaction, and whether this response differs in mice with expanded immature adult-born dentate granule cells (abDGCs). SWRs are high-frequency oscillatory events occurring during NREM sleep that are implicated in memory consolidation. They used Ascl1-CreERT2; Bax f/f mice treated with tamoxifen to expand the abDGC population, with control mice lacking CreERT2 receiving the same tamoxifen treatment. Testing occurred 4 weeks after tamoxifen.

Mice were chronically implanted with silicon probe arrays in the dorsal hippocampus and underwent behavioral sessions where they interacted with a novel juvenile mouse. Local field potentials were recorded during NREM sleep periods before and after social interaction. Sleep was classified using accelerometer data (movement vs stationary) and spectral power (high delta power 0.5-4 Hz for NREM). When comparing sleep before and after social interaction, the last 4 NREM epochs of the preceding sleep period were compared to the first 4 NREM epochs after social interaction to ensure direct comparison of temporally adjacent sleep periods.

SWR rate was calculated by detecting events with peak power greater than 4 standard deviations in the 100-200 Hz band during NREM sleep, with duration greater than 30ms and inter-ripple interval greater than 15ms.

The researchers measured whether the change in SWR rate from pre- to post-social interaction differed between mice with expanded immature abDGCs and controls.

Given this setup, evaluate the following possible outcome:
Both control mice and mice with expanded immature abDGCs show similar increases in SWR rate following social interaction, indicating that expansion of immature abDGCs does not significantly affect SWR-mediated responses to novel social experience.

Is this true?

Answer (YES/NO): NO